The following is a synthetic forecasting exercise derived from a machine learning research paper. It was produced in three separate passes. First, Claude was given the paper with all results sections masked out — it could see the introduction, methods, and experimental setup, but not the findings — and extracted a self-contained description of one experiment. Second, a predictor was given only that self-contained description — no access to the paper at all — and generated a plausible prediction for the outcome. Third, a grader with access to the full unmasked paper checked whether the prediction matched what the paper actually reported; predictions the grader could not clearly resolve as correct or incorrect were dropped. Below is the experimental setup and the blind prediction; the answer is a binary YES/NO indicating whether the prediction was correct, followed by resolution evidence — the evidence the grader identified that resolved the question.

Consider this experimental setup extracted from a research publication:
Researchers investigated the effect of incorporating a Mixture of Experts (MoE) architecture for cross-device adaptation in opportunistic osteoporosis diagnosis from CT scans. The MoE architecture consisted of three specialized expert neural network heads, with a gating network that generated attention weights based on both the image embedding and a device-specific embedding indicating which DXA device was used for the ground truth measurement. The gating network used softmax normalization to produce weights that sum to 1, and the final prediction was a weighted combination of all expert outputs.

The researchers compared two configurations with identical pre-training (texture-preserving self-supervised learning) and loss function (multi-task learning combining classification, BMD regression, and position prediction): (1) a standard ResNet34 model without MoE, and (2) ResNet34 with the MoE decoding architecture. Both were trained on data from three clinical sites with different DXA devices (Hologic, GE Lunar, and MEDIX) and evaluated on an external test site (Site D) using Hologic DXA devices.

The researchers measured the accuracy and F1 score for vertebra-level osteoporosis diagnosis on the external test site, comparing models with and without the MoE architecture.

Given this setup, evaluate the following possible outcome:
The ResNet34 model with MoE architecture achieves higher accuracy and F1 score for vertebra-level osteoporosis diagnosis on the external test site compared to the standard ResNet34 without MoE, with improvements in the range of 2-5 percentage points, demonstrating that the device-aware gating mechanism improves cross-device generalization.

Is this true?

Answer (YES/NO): YES